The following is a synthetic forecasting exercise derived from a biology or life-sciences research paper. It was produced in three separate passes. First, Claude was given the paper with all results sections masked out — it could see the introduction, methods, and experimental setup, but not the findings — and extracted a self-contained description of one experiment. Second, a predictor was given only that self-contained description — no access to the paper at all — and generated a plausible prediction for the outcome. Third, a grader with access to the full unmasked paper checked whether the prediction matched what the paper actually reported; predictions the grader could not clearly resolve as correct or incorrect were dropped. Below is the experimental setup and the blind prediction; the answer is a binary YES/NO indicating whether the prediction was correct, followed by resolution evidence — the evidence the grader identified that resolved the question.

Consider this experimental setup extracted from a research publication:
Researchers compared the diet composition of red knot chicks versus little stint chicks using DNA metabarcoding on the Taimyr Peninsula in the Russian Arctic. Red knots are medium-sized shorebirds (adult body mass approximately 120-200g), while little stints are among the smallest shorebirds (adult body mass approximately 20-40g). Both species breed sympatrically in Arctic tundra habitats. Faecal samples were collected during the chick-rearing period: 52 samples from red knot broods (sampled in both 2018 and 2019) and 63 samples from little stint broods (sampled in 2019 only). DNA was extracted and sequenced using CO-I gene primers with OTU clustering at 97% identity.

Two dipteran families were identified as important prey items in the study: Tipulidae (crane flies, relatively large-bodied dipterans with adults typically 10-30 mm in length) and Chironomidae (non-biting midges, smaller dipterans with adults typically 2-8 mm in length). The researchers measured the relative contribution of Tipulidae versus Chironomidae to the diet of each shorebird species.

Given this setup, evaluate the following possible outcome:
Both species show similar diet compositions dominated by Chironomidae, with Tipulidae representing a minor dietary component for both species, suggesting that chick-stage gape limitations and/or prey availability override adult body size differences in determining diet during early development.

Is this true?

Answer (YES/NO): NO